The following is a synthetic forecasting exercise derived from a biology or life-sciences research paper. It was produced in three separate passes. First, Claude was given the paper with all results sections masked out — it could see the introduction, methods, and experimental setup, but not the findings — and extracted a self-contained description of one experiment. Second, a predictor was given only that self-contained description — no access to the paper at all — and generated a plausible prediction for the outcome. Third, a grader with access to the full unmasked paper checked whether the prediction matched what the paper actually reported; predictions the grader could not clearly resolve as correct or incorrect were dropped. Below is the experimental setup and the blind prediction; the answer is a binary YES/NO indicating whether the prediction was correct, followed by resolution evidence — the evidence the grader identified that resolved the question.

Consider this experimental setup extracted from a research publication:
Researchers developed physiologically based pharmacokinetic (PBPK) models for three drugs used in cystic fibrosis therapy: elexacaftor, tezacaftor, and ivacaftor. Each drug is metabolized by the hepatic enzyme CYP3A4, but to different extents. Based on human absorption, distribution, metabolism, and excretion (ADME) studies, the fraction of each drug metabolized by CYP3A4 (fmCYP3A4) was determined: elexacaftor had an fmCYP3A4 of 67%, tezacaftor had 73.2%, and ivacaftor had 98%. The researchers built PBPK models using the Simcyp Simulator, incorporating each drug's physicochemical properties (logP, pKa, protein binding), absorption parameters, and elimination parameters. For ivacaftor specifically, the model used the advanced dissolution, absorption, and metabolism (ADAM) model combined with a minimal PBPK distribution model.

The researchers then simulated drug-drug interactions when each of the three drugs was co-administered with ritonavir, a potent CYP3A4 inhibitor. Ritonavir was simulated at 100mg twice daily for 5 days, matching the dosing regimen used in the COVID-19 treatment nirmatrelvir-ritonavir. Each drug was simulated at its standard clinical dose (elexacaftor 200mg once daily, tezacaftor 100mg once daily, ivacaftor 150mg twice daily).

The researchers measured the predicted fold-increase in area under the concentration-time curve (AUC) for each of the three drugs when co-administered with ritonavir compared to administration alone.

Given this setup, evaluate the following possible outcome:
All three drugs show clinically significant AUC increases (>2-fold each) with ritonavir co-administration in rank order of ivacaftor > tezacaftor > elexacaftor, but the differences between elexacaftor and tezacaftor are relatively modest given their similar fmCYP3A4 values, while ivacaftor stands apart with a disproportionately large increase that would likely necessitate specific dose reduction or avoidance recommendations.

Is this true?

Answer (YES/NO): YES